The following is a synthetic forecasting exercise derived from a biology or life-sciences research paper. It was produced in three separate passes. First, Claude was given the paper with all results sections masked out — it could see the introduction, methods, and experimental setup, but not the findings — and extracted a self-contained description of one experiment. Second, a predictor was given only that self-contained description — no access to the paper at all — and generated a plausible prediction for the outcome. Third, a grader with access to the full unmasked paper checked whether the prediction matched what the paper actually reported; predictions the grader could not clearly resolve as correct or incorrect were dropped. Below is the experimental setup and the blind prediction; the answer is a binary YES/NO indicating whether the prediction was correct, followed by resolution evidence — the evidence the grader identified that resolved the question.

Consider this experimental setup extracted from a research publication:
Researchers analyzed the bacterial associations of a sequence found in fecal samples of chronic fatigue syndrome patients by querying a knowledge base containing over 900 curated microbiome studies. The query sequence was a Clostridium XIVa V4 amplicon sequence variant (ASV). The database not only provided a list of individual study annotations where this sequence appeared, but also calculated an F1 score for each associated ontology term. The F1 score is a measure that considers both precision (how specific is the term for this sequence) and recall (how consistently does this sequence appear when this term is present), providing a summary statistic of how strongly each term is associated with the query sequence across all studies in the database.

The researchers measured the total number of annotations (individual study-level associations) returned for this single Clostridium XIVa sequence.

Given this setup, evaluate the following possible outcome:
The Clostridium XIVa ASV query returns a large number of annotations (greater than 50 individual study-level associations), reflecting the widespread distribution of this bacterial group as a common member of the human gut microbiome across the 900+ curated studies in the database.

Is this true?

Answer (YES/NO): YES